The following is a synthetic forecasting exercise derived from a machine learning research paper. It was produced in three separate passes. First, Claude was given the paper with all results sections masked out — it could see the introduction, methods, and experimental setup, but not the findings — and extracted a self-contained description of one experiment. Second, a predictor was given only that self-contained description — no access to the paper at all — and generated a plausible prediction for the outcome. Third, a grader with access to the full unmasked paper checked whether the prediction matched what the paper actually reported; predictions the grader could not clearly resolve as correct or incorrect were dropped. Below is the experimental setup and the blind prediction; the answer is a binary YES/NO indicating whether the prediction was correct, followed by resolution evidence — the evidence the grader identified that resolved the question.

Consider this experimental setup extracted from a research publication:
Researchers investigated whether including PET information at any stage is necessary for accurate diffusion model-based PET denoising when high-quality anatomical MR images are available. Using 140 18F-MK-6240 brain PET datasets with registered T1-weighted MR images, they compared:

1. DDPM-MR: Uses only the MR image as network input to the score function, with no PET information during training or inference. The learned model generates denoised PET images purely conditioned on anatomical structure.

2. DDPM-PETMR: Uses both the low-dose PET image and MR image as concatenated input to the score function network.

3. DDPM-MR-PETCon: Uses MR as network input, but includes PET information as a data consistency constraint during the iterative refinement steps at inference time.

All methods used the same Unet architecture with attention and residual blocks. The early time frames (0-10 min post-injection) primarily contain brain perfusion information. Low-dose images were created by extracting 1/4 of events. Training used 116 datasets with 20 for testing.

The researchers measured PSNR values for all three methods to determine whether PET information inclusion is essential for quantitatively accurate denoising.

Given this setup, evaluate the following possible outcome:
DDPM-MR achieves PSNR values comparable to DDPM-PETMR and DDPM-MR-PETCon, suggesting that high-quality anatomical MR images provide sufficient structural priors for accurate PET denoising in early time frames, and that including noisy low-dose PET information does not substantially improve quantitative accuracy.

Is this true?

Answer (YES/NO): NO